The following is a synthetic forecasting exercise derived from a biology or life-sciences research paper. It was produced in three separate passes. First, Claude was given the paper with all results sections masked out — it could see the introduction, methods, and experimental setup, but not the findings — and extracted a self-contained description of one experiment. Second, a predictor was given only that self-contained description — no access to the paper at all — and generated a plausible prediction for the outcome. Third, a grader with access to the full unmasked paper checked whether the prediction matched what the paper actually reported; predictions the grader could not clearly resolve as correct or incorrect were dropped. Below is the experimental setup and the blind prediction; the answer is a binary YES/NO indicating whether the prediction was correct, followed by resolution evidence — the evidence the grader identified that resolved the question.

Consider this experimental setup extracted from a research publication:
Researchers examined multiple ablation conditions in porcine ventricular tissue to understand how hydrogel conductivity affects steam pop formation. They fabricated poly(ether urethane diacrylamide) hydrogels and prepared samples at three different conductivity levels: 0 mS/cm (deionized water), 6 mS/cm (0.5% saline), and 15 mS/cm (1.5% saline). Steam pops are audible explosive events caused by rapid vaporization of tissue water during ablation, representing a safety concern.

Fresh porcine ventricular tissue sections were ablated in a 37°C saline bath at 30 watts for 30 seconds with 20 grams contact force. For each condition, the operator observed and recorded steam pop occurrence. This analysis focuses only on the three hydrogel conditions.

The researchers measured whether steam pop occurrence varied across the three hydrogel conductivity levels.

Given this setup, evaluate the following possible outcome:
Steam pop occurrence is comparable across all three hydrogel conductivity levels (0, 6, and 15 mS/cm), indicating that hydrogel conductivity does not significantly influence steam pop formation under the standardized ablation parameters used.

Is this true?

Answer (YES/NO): YES